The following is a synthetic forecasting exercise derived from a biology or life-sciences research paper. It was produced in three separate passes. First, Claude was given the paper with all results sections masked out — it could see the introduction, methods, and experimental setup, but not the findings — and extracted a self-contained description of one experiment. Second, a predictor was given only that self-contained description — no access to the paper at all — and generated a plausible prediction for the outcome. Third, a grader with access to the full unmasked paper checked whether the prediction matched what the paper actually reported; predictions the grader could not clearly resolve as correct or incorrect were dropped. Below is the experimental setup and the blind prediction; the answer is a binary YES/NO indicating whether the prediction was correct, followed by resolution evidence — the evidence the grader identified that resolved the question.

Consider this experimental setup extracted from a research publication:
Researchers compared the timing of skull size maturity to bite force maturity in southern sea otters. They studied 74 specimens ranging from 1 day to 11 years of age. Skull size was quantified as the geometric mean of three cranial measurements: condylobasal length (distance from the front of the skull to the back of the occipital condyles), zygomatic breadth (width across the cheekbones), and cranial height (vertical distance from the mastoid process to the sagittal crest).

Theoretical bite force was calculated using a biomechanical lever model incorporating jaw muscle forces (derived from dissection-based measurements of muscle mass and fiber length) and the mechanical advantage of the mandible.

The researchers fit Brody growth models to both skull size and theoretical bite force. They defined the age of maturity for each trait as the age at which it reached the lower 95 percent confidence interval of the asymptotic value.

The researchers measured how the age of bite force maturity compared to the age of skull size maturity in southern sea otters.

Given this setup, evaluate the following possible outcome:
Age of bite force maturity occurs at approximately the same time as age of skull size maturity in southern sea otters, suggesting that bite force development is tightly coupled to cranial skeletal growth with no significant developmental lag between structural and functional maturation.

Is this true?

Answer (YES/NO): NO